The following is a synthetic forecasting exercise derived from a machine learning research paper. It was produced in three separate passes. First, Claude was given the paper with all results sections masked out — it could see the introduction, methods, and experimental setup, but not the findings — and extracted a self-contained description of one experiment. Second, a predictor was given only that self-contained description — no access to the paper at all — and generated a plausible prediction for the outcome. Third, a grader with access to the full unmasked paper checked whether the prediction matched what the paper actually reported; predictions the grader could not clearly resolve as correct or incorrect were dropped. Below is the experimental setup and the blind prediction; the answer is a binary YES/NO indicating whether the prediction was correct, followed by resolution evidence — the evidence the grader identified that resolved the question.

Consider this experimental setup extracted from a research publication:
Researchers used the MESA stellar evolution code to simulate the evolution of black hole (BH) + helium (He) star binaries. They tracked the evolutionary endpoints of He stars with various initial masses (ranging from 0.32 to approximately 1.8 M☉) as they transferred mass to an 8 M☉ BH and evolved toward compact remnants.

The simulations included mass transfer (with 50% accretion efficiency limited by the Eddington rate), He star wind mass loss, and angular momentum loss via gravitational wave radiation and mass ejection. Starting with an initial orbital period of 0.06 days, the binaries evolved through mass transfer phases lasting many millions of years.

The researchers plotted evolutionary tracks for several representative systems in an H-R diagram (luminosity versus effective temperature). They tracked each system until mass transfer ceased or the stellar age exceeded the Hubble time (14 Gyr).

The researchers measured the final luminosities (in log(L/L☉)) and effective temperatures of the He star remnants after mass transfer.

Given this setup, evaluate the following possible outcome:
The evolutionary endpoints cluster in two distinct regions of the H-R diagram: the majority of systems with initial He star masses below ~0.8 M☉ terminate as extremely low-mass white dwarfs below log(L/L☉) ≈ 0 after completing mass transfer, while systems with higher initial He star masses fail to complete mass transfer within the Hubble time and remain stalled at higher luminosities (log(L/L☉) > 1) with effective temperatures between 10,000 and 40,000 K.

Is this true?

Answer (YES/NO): NO